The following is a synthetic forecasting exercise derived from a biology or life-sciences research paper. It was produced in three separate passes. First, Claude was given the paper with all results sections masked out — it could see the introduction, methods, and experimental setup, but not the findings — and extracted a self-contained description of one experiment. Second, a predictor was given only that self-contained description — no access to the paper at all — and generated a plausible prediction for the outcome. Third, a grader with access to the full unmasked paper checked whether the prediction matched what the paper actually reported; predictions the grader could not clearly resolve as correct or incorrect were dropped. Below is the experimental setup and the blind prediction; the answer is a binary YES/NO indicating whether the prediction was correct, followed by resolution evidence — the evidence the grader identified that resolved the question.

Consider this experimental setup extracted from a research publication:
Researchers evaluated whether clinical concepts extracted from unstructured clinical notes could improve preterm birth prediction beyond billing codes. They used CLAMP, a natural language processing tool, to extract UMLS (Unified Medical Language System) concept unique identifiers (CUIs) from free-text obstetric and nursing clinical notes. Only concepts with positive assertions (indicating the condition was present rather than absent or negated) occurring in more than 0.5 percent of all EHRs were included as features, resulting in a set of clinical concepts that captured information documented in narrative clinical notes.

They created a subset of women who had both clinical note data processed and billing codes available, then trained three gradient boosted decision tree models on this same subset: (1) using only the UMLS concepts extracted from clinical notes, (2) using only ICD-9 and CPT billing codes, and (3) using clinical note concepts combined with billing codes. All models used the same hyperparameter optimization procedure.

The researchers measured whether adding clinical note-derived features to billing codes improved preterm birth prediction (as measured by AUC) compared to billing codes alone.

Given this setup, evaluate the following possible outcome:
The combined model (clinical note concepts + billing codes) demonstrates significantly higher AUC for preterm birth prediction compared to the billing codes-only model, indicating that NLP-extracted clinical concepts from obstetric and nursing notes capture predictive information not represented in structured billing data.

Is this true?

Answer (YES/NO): NO